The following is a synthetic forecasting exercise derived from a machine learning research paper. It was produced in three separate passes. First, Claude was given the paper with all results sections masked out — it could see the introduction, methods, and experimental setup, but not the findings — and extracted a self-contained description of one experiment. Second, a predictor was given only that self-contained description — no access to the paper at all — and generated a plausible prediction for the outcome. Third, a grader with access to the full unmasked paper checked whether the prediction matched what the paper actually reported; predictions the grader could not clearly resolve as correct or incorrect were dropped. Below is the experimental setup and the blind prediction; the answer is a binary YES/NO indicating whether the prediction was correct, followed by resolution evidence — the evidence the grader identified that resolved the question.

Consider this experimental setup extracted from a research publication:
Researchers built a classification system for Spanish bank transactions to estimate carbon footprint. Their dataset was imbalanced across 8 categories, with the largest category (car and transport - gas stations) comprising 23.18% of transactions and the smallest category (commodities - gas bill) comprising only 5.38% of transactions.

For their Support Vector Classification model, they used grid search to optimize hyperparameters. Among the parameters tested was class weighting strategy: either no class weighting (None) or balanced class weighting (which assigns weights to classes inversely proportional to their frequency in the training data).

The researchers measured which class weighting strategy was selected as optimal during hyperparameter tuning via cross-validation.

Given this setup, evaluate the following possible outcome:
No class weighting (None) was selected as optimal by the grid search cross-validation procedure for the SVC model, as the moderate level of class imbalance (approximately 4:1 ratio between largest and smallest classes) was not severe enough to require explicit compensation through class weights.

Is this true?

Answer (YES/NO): NO